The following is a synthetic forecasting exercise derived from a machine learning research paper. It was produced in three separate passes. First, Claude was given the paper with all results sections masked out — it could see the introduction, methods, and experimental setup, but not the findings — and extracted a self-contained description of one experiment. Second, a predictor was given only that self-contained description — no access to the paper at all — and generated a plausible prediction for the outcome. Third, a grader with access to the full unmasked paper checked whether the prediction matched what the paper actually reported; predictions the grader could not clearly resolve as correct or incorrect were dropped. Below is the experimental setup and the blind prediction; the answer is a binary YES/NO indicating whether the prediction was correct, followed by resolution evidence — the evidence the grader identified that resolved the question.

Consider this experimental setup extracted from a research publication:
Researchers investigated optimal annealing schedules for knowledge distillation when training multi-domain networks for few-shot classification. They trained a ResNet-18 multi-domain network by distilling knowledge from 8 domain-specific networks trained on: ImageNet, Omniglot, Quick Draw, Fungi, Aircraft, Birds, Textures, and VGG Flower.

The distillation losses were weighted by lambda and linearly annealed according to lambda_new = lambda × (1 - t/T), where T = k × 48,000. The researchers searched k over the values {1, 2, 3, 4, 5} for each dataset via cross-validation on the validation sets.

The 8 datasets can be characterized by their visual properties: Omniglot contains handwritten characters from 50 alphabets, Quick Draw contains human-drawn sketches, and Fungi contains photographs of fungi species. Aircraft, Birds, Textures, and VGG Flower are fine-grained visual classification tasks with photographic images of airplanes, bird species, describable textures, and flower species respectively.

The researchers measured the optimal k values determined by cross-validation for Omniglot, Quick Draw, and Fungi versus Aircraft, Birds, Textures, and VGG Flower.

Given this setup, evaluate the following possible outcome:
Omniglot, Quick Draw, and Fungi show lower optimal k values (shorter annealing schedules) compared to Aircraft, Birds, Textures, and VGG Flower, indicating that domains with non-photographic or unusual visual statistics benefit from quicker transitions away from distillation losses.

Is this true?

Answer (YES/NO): NO